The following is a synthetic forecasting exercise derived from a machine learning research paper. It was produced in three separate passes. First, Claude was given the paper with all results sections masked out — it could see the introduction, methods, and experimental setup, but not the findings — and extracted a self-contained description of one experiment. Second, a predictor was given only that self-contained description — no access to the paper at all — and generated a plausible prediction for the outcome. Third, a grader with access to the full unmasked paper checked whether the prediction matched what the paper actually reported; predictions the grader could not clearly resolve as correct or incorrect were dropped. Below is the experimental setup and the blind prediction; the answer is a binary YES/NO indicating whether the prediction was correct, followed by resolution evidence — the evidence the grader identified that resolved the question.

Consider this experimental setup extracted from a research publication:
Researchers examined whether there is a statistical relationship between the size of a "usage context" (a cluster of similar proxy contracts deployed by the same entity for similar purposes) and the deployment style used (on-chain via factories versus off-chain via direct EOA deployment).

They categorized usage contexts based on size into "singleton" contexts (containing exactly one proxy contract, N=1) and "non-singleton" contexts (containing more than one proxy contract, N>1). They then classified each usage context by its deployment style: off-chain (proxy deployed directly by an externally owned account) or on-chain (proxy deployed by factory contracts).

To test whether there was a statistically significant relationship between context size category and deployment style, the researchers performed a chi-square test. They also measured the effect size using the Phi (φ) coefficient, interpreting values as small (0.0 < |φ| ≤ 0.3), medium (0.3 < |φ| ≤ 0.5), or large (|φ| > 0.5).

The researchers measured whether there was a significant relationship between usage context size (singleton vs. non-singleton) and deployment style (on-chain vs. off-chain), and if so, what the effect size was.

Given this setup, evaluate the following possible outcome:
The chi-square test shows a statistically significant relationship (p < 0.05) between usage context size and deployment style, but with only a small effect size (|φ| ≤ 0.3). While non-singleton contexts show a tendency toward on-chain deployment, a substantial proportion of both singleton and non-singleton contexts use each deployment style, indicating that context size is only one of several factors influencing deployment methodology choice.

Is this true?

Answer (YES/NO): NO